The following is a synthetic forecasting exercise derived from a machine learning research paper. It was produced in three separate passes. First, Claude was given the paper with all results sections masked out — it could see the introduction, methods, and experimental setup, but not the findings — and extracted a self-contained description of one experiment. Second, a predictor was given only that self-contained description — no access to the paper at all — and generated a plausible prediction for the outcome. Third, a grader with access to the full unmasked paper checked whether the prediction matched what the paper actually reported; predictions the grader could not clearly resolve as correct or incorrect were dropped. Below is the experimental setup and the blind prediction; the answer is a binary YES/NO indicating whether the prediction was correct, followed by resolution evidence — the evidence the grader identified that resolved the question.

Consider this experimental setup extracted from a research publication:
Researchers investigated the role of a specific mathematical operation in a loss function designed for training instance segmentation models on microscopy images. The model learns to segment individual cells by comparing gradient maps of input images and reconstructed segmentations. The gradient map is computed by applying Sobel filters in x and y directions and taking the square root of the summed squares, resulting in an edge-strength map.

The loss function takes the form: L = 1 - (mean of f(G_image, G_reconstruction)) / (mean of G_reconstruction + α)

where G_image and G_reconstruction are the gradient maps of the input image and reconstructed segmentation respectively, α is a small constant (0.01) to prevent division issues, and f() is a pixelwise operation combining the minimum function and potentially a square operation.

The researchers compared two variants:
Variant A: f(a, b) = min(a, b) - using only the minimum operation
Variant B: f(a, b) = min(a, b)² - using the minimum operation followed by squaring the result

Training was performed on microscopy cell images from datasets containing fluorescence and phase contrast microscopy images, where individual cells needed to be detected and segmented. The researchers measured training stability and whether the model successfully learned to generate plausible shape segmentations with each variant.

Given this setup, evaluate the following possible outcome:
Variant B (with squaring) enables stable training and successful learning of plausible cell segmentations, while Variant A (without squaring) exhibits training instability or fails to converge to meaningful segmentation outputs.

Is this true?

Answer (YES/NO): YES